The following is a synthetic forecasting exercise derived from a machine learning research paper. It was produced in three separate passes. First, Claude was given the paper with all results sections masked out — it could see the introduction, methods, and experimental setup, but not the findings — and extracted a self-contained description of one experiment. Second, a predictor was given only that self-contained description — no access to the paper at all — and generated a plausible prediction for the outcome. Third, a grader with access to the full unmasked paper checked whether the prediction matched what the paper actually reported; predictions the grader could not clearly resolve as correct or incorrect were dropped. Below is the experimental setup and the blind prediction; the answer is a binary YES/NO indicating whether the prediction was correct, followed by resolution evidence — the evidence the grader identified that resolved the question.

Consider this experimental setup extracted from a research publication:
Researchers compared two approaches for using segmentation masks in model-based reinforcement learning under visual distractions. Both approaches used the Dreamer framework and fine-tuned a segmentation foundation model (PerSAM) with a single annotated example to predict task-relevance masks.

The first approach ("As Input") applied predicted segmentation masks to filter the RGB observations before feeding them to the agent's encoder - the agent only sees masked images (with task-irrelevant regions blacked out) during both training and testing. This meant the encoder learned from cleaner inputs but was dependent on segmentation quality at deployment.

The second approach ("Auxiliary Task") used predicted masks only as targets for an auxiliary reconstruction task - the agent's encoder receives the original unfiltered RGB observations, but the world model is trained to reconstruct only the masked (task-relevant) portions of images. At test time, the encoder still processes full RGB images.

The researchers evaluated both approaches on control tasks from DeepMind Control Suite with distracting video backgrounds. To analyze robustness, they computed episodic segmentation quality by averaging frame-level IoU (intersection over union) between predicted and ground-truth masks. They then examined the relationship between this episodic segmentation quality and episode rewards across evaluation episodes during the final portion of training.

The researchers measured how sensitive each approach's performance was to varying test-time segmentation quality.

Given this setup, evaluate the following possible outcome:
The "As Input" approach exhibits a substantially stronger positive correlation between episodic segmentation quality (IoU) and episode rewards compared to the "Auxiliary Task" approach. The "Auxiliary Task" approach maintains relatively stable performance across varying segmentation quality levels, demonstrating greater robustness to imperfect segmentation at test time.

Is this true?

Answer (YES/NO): YES